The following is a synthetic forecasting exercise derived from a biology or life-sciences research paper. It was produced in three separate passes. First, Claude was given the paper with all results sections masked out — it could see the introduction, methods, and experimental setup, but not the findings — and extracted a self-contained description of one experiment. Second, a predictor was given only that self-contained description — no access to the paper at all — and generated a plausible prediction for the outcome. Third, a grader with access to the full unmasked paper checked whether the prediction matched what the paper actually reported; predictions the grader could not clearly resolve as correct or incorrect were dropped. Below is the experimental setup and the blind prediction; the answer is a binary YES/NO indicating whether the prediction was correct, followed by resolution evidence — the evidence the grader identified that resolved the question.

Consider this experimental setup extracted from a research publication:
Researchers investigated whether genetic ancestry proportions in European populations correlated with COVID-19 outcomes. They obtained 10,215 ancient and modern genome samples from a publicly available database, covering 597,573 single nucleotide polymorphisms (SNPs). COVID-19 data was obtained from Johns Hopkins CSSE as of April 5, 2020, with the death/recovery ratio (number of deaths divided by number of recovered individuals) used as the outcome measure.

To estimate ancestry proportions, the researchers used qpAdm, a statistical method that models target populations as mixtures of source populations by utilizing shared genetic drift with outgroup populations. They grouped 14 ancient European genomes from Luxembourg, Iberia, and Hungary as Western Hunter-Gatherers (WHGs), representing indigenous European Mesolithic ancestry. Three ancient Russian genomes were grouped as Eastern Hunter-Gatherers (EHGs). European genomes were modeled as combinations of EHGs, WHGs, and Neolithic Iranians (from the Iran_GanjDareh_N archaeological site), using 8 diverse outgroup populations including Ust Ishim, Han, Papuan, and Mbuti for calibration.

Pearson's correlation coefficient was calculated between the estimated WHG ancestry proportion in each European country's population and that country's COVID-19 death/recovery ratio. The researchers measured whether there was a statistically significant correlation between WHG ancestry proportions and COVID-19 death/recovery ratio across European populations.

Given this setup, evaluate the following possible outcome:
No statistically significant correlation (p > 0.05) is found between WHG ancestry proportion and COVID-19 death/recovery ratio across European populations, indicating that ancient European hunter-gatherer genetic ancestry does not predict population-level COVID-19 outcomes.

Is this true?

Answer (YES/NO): NO